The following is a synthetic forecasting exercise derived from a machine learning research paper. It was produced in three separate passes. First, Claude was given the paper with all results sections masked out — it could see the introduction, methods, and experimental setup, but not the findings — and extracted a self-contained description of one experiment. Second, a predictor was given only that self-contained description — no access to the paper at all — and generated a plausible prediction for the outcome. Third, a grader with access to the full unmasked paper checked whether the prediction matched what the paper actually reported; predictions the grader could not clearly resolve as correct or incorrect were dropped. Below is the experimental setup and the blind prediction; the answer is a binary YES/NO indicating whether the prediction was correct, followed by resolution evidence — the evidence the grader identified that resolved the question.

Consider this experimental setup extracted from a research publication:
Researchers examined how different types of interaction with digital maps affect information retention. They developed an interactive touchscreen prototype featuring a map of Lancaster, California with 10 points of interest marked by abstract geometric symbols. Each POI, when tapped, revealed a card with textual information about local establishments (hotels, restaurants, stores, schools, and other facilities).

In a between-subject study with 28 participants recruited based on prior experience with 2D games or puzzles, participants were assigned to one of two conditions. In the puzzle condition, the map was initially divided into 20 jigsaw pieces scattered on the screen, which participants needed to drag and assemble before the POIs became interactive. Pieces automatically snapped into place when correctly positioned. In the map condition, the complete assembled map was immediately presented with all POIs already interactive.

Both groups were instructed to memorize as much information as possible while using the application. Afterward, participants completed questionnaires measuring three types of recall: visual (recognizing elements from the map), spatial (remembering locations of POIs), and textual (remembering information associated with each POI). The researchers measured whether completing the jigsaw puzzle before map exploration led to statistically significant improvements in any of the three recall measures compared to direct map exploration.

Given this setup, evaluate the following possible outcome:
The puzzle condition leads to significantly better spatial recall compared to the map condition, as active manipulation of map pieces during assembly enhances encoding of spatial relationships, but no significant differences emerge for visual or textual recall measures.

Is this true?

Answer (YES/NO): NO